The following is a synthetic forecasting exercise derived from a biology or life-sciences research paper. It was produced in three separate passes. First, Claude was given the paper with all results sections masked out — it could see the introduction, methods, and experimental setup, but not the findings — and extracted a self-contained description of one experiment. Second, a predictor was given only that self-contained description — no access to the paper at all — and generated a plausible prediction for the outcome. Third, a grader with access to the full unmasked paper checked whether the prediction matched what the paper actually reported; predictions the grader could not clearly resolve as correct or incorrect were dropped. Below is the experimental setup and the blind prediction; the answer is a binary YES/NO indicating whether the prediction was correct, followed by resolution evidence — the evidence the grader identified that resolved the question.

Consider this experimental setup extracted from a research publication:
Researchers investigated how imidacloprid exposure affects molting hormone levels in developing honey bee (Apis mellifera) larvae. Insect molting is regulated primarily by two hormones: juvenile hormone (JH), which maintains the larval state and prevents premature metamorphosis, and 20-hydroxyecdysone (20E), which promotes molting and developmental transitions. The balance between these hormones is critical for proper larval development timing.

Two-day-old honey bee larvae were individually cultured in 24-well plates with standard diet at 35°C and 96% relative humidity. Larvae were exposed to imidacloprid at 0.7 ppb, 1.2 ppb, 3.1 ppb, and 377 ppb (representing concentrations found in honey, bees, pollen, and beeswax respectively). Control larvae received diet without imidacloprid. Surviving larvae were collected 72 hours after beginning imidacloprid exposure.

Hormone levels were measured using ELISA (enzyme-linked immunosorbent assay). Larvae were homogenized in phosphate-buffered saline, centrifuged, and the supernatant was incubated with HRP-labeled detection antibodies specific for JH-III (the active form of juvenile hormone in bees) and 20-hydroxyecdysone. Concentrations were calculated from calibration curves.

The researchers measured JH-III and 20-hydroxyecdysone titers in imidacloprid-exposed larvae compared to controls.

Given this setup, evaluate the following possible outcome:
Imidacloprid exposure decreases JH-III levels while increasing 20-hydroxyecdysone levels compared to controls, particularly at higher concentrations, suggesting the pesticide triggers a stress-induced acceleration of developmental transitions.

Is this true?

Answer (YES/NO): NO